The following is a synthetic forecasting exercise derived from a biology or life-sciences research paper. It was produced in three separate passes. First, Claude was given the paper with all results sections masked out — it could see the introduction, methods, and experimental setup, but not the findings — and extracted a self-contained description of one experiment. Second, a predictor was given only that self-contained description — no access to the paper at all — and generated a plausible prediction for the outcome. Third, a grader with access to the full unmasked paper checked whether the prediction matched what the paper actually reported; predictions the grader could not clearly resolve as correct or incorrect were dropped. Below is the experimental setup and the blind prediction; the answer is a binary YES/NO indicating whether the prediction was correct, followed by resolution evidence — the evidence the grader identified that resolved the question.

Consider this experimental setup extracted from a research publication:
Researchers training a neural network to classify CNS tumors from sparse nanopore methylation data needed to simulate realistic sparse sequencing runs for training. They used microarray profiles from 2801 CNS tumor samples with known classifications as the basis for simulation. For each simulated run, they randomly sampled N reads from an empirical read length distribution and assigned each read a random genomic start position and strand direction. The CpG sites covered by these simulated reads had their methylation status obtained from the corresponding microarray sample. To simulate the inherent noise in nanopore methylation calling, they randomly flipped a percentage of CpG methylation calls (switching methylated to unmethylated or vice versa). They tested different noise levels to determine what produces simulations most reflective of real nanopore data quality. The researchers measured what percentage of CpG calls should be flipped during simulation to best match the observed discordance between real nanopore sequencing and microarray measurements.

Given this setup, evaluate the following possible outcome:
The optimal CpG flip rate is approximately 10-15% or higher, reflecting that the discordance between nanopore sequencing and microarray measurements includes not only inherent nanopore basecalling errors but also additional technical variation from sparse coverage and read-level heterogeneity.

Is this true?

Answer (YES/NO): YES